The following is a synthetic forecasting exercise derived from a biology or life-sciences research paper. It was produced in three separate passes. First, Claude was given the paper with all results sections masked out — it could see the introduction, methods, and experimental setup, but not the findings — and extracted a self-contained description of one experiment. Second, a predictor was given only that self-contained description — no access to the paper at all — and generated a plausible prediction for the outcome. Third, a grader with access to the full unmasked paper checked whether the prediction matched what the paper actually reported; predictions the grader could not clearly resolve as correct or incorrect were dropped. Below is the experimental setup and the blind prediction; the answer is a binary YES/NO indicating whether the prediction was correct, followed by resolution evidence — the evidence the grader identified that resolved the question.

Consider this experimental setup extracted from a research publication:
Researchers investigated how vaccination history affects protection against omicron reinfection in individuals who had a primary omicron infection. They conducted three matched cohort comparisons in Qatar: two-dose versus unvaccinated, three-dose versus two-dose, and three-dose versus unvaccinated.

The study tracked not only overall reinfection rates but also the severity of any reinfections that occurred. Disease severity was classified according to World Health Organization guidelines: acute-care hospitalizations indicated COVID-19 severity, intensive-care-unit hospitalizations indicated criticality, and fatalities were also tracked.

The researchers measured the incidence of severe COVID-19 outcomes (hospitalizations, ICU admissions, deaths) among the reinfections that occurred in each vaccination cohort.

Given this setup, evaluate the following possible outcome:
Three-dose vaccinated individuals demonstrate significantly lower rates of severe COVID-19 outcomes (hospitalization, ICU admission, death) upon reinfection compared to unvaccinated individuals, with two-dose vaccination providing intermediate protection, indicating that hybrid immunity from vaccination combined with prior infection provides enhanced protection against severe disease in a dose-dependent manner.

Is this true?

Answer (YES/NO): NO